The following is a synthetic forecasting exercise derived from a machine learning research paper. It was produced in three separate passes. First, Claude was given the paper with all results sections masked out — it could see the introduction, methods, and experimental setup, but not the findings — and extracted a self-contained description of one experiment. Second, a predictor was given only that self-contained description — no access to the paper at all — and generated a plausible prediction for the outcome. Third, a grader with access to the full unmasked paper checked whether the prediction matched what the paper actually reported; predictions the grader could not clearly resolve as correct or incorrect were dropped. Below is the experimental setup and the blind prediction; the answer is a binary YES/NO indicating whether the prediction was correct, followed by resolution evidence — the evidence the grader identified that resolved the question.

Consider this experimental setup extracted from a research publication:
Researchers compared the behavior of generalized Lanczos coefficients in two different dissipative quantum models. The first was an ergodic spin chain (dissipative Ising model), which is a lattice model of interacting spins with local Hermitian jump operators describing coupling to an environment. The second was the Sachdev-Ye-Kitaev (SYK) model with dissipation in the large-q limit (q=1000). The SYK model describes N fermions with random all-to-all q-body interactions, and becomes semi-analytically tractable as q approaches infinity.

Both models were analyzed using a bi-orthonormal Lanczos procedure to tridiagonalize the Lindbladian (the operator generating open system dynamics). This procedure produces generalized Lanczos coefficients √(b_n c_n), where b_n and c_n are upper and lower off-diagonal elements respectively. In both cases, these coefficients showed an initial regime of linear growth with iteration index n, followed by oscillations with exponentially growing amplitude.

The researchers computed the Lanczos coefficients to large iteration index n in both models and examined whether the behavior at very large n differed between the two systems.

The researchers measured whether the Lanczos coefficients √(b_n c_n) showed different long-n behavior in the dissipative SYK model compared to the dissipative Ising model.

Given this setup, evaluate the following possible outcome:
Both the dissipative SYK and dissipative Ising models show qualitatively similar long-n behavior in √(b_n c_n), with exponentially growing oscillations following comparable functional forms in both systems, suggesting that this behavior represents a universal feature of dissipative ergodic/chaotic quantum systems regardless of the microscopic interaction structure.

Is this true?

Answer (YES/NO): NO